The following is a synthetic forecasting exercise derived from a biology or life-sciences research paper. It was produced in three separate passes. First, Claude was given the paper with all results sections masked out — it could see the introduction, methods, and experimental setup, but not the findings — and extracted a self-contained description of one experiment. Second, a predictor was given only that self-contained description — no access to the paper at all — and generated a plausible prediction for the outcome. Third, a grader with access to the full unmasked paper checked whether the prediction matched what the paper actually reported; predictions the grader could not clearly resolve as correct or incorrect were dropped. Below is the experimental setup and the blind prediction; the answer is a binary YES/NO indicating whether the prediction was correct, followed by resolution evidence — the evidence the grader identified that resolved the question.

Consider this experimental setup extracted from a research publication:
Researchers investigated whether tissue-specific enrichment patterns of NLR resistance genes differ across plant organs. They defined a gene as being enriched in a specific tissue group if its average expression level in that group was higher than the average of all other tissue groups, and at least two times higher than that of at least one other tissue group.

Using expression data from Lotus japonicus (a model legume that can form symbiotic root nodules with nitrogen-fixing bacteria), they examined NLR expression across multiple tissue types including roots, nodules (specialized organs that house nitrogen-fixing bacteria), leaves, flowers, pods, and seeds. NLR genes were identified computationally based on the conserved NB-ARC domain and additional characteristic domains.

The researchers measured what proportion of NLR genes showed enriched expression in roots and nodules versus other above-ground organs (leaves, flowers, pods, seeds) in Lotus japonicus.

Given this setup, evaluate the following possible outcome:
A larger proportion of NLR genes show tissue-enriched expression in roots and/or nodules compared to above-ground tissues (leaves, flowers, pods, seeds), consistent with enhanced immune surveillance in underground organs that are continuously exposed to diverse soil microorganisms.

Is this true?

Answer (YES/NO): YES